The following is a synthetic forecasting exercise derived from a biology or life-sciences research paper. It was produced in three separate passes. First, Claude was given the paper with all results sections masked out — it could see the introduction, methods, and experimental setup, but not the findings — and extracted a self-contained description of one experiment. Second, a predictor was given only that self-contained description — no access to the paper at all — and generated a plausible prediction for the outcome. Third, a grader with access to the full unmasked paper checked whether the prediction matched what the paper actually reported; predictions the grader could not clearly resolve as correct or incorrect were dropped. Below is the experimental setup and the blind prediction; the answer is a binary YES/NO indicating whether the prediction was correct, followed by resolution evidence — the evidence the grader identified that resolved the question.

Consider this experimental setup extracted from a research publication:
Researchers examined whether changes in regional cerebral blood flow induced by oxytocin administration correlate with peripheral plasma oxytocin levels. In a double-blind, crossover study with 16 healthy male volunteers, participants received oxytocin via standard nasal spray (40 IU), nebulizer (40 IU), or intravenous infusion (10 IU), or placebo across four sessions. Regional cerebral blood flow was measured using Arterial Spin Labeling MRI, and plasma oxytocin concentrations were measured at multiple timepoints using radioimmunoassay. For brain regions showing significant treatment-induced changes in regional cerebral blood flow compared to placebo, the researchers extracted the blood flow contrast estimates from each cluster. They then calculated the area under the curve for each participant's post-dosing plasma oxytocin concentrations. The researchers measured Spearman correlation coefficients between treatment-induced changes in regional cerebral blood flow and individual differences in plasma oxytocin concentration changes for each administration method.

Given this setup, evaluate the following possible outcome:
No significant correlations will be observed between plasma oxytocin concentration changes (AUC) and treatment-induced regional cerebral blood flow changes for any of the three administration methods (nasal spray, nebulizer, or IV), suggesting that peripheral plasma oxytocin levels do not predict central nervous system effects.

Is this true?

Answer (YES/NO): NO